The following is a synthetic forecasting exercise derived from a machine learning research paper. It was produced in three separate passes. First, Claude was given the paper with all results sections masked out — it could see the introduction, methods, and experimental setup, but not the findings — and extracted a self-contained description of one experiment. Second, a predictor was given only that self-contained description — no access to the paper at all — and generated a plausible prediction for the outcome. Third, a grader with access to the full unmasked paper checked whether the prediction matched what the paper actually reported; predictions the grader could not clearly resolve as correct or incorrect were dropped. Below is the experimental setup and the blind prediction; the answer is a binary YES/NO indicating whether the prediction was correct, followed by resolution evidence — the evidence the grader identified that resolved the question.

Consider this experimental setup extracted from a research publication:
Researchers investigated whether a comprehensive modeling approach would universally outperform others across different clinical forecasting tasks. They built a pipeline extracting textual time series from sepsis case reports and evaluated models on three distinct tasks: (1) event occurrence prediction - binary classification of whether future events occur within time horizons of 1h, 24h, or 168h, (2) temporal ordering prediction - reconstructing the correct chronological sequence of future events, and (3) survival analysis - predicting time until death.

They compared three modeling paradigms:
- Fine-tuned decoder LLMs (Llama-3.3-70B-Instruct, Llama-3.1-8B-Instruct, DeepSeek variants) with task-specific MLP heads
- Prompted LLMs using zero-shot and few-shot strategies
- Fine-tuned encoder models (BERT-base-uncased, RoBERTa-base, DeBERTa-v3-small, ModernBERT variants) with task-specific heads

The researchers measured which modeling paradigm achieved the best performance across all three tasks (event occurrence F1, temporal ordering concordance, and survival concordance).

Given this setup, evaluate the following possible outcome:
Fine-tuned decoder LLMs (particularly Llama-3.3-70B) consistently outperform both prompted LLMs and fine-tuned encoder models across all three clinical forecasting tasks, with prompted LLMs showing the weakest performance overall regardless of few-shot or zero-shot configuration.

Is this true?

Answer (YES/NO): NO